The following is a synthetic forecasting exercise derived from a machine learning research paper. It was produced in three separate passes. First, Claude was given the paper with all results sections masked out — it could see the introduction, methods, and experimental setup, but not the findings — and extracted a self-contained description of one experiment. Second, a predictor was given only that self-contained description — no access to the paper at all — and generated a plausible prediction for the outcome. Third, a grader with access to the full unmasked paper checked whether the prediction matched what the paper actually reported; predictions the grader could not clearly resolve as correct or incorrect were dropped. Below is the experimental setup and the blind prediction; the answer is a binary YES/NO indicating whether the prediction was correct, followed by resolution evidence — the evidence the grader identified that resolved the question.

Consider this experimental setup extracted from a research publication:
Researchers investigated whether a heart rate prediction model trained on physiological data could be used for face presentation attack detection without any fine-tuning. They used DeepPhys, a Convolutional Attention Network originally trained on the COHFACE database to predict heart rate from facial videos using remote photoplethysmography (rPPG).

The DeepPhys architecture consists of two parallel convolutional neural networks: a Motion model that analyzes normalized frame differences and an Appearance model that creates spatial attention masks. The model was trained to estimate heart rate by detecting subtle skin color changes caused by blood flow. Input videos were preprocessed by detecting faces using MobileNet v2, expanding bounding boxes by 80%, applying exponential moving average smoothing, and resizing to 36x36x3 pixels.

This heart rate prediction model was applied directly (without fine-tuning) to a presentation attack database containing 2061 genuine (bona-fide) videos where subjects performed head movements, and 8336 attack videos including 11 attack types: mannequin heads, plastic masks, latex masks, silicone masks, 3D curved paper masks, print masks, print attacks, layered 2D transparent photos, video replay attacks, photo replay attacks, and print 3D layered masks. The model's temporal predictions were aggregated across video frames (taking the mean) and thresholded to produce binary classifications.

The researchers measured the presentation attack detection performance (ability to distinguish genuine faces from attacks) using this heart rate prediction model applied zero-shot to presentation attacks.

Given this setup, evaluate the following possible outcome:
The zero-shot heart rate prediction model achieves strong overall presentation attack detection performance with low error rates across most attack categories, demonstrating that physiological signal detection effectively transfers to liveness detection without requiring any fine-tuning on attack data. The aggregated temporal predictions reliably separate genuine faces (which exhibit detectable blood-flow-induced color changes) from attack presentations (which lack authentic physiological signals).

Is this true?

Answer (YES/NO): NO